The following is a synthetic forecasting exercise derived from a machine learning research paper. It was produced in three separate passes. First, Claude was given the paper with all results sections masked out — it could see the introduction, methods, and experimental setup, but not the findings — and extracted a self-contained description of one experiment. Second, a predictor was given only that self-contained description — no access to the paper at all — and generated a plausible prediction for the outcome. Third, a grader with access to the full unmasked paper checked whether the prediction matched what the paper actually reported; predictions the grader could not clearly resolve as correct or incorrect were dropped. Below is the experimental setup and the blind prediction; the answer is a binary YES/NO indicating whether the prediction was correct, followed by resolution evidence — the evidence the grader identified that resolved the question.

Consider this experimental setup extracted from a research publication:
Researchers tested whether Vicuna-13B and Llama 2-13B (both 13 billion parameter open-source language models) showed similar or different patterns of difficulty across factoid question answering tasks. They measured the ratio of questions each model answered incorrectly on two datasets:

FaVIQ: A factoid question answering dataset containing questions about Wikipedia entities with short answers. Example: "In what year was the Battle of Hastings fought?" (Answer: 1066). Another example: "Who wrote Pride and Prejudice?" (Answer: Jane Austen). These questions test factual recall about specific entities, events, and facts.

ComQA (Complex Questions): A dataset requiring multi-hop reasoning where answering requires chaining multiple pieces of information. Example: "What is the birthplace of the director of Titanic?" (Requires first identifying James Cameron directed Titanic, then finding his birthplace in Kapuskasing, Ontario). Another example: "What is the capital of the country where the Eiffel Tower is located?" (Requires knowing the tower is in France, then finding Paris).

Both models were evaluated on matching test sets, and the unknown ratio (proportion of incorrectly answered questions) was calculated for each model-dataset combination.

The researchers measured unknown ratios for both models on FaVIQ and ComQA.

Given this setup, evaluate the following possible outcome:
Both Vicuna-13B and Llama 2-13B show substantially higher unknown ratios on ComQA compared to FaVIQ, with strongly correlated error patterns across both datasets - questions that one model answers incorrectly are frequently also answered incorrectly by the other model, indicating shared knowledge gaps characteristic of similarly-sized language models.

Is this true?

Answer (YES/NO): NO